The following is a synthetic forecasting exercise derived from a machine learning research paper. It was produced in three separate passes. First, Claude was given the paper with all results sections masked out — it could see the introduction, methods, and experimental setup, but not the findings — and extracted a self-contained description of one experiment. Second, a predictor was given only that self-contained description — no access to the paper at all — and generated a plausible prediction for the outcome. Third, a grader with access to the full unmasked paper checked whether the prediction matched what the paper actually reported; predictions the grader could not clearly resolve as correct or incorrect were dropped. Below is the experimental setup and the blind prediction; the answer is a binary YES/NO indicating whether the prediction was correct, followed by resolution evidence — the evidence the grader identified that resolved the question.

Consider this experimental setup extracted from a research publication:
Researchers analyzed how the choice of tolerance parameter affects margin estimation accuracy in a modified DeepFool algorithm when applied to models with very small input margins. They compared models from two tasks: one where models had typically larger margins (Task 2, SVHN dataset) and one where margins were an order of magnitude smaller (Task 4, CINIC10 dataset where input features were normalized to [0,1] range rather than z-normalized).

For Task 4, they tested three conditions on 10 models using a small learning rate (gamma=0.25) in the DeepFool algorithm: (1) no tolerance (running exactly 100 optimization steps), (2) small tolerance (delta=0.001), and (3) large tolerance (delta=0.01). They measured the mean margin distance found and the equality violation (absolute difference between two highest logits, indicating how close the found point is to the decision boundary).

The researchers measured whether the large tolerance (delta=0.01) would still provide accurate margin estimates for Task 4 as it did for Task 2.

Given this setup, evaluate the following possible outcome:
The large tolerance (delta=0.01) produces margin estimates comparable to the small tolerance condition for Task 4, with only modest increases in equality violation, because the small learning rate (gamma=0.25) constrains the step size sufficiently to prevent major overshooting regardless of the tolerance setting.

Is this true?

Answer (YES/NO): NO